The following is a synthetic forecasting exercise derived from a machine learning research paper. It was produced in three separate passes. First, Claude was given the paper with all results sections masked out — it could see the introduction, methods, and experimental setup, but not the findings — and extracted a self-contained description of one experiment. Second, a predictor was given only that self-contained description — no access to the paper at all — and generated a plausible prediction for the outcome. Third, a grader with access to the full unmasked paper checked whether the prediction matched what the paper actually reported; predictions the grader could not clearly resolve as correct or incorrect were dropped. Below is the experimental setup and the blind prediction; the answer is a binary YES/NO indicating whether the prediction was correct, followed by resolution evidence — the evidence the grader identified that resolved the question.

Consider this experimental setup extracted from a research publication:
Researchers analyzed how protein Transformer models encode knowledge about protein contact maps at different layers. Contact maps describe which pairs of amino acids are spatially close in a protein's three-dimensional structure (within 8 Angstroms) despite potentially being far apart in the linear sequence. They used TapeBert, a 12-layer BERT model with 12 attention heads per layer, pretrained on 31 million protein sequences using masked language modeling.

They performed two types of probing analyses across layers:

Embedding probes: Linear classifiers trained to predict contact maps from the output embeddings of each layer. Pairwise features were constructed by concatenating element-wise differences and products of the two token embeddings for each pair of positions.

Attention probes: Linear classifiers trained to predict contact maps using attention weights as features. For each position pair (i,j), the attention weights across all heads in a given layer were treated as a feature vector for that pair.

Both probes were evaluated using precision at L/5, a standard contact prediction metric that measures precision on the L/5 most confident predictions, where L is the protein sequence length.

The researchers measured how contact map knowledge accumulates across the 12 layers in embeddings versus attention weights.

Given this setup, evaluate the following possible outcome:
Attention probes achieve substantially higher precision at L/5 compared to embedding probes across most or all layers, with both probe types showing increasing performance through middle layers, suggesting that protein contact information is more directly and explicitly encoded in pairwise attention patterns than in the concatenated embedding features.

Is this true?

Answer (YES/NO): NO